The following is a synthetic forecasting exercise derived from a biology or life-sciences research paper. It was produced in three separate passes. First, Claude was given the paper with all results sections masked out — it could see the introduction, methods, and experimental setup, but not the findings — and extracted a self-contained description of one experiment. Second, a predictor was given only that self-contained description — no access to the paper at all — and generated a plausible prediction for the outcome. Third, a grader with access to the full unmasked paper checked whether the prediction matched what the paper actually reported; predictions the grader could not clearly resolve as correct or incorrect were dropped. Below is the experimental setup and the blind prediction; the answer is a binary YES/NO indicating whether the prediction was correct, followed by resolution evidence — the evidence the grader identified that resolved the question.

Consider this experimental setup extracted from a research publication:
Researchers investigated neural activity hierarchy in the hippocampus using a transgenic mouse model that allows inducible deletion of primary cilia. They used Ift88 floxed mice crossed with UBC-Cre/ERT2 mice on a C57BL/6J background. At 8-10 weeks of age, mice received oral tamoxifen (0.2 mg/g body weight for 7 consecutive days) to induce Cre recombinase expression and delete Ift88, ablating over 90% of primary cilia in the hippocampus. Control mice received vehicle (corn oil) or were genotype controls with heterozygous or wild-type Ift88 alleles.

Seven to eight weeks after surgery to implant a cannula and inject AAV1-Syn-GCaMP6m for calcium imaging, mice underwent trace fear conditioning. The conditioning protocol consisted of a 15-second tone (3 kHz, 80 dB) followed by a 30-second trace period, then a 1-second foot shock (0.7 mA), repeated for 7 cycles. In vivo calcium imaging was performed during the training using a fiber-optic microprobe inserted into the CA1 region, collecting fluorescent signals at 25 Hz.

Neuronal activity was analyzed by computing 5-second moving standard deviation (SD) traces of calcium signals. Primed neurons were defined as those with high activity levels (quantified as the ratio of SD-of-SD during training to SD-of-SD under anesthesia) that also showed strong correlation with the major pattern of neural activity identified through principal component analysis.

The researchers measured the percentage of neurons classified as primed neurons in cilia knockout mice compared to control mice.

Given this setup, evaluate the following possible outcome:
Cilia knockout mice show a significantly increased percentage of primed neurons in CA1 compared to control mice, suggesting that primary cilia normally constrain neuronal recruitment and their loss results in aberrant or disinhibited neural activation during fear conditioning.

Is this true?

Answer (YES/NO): NO